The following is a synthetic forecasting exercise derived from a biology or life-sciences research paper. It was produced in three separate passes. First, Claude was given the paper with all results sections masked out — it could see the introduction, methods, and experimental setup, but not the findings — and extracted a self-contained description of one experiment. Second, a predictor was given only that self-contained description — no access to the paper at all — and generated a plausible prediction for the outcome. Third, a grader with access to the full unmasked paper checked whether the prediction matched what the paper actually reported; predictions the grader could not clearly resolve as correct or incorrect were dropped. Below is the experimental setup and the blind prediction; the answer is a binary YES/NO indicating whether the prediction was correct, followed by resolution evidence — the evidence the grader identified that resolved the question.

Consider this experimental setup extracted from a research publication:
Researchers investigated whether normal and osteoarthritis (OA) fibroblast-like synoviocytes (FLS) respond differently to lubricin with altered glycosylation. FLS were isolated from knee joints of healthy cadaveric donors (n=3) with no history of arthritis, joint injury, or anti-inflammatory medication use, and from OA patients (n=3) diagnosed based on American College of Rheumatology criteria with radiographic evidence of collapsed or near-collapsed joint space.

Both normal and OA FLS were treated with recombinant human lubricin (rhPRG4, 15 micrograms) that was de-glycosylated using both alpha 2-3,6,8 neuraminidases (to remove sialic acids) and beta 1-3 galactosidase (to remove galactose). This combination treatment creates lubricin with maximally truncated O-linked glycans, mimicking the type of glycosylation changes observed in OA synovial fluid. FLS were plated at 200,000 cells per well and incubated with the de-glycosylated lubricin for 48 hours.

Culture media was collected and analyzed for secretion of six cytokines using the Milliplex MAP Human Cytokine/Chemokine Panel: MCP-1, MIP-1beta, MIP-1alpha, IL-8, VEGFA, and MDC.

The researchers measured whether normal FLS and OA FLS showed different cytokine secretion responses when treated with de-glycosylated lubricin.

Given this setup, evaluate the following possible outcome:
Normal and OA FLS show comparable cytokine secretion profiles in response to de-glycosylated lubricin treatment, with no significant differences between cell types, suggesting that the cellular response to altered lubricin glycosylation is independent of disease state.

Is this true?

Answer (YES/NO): NO